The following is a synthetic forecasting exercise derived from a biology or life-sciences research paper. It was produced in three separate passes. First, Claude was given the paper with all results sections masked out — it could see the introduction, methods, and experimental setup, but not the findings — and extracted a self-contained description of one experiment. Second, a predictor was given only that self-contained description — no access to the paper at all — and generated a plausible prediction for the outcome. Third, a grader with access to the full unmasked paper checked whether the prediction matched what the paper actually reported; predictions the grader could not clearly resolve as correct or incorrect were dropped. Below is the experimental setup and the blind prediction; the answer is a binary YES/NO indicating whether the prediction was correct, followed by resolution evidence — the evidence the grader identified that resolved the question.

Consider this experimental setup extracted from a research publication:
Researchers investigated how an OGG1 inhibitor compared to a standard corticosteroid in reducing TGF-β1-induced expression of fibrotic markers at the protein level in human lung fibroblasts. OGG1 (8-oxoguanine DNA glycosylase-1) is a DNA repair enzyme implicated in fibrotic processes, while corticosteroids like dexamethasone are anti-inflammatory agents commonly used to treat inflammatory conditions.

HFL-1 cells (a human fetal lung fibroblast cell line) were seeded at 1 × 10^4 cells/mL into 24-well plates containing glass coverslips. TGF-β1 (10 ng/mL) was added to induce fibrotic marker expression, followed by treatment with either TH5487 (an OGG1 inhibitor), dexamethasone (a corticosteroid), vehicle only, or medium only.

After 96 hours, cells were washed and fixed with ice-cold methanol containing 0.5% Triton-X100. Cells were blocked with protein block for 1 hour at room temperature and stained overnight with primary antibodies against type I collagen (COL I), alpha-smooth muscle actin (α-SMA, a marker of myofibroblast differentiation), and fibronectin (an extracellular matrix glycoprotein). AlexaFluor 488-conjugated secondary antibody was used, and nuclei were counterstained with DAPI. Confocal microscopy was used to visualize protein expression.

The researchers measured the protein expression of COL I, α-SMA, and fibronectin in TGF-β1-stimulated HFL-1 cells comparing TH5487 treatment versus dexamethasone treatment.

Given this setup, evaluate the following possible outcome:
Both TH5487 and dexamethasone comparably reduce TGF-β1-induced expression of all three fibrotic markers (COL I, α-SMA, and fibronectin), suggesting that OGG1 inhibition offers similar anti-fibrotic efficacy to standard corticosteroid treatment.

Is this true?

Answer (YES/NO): NO